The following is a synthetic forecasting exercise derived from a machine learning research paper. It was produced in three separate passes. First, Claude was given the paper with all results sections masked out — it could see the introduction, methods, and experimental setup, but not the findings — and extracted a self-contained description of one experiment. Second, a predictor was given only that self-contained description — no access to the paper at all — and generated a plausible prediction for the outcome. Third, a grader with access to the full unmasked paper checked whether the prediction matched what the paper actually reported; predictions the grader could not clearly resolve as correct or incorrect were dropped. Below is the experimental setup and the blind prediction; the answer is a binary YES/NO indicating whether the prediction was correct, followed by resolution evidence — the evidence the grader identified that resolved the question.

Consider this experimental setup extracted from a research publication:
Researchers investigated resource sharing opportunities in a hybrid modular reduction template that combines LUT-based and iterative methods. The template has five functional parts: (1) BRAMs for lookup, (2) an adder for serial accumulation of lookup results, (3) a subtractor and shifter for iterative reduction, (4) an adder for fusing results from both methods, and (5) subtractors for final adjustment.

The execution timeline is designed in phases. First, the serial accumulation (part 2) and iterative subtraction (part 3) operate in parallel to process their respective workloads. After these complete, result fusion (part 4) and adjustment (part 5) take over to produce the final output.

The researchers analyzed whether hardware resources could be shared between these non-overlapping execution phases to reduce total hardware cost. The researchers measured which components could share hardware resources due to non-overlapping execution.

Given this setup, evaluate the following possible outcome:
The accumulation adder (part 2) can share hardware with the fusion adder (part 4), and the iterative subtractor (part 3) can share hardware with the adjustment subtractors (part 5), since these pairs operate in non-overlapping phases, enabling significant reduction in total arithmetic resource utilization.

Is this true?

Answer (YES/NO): YES